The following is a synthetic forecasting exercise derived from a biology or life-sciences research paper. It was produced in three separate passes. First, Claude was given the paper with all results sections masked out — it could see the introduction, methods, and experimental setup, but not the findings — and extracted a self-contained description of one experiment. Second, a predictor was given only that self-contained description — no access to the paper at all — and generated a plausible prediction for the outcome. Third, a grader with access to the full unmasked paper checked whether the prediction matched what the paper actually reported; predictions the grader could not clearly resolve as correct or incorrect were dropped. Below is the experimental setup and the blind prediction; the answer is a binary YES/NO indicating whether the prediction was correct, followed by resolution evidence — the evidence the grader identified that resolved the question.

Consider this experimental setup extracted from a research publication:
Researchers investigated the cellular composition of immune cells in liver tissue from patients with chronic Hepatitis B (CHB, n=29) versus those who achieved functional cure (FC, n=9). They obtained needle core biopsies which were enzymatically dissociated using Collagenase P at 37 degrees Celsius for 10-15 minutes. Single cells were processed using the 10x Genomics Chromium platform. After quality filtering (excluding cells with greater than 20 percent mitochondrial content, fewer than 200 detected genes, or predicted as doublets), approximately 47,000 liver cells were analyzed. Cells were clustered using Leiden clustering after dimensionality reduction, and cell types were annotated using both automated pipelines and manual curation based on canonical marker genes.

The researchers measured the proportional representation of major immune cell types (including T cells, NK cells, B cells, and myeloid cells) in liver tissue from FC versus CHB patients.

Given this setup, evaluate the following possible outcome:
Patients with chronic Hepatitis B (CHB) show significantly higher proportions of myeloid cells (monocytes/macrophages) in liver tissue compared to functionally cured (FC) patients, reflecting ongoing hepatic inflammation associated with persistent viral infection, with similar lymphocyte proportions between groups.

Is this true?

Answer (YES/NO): NO